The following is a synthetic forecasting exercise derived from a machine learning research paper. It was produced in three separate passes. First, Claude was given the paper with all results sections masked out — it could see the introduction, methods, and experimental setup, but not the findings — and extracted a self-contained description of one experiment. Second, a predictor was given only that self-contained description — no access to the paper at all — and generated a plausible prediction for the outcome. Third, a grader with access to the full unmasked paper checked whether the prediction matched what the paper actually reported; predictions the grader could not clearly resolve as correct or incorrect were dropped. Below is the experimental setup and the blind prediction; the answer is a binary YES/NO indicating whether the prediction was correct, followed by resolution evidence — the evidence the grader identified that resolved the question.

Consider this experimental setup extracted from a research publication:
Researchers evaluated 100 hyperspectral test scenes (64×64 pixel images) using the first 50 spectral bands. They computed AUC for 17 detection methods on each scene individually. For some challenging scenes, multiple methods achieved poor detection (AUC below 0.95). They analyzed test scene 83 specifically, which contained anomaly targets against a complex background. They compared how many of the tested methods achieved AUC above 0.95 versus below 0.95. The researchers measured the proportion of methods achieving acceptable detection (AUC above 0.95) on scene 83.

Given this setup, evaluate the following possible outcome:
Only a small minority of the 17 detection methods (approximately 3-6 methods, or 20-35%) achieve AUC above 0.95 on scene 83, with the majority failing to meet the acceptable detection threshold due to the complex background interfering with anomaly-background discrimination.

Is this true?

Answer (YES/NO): YES